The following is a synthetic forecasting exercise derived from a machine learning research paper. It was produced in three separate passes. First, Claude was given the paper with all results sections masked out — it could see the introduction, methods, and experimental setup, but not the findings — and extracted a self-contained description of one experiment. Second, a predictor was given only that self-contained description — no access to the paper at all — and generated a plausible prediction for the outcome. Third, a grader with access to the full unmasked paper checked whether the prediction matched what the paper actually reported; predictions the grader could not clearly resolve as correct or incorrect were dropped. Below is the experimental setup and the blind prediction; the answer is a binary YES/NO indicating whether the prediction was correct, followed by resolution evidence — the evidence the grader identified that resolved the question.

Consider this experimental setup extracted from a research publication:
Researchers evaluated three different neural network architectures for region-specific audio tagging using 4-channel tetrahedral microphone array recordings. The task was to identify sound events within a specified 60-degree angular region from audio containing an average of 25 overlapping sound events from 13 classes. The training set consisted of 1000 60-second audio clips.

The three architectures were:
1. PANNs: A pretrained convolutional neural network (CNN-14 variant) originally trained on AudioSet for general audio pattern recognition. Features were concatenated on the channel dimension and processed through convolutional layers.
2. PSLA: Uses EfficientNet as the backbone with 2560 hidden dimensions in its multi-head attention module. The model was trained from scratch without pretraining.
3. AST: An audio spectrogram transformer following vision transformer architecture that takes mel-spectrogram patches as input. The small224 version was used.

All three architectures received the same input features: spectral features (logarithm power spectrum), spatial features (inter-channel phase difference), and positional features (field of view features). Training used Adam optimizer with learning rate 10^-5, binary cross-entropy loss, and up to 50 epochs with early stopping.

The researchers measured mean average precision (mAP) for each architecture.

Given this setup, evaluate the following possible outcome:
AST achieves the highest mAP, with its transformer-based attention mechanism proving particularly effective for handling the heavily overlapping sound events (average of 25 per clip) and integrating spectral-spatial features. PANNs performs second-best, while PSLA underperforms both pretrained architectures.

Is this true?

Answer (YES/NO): NO